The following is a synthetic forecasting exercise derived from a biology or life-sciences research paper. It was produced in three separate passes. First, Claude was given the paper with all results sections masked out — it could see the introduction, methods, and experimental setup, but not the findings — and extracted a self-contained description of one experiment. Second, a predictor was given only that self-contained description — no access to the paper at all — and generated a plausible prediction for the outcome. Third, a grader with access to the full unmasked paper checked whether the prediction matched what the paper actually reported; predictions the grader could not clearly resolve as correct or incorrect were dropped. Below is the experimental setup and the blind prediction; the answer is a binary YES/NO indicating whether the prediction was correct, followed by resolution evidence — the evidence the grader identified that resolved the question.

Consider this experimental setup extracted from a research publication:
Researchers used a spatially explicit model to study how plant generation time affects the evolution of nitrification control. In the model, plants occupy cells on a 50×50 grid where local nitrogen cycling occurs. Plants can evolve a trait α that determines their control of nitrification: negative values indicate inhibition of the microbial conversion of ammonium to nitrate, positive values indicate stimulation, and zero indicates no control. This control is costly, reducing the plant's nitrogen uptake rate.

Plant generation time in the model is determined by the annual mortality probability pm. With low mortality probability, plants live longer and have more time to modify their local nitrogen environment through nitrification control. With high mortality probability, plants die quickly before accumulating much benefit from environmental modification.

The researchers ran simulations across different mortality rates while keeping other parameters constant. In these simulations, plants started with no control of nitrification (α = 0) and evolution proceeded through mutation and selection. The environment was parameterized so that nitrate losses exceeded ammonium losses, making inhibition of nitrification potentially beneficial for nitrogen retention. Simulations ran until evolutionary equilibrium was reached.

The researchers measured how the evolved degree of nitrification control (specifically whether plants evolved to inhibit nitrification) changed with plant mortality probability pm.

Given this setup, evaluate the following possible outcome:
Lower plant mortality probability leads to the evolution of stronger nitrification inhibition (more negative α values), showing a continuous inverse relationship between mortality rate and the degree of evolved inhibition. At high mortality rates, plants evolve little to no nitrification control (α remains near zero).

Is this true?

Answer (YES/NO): YES